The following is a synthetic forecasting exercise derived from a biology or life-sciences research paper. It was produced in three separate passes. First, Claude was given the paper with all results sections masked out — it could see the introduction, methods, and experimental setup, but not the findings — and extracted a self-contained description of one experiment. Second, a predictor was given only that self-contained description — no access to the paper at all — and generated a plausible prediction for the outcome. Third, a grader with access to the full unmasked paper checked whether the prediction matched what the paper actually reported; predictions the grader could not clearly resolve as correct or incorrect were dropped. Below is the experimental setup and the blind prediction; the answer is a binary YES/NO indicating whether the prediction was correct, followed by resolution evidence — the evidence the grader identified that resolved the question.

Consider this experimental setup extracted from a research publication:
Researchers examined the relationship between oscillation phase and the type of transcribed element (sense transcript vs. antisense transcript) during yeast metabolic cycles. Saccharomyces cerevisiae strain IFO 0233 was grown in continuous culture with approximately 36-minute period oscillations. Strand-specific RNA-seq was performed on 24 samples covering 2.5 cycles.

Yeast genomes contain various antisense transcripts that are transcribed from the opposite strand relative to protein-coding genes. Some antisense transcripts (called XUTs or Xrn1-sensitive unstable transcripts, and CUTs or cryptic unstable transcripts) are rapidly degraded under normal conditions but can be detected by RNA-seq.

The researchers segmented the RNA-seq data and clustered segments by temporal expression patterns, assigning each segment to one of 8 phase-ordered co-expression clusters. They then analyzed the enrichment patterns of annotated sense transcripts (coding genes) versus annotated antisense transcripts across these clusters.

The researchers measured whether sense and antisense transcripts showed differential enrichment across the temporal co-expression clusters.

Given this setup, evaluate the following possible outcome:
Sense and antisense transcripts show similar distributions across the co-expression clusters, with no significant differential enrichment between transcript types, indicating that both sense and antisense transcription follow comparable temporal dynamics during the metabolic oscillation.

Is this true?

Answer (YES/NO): NO